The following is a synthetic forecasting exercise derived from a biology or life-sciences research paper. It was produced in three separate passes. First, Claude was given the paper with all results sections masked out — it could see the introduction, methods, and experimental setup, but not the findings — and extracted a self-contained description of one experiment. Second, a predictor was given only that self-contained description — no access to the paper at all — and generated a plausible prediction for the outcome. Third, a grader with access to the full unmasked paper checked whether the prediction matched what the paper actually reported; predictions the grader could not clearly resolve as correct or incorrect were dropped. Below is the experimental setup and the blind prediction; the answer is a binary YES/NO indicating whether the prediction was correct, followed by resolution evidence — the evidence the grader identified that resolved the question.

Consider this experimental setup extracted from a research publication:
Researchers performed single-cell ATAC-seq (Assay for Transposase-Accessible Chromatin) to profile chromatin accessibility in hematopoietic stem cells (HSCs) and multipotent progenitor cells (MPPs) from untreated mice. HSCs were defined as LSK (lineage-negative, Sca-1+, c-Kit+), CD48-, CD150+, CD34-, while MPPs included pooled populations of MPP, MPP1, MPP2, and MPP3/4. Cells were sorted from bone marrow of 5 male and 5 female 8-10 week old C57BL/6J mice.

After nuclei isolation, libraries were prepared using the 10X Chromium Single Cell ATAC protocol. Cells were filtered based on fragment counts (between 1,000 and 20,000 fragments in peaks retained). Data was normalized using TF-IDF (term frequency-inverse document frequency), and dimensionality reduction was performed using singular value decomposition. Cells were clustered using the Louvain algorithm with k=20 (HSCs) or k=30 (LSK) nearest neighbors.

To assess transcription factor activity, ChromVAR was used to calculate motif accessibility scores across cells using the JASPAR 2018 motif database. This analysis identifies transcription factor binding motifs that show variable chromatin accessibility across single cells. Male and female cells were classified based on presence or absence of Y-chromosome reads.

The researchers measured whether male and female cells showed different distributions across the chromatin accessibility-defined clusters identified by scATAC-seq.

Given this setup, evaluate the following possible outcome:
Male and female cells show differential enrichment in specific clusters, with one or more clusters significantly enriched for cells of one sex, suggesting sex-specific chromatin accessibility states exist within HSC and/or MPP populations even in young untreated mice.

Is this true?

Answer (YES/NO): NO